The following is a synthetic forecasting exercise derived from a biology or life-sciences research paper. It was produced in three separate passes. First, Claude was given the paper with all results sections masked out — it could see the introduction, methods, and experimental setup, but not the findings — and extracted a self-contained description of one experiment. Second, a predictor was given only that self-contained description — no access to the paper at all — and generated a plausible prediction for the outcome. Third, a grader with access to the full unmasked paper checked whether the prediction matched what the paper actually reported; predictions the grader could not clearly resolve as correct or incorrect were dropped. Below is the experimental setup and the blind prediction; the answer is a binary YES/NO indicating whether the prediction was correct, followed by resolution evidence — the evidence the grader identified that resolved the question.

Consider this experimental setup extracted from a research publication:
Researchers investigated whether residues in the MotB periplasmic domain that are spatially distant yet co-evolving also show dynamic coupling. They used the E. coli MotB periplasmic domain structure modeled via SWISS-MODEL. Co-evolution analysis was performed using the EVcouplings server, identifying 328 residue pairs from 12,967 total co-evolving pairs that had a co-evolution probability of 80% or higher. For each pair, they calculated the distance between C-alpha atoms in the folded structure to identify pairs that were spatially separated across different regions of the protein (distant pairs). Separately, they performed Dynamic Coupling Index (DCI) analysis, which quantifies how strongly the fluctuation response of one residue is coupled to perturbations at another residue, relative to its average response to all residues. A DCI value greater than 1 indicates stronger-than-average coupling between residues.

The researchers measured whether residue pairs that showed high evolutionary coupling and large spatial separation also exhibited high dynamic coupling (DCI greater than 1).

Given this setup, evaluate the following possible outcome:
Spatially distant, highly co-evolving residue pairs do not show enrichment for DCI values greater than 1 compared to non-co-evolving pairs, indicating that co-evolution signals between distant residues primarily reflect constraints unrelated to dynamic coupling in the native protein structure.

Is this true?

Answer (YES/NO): NO